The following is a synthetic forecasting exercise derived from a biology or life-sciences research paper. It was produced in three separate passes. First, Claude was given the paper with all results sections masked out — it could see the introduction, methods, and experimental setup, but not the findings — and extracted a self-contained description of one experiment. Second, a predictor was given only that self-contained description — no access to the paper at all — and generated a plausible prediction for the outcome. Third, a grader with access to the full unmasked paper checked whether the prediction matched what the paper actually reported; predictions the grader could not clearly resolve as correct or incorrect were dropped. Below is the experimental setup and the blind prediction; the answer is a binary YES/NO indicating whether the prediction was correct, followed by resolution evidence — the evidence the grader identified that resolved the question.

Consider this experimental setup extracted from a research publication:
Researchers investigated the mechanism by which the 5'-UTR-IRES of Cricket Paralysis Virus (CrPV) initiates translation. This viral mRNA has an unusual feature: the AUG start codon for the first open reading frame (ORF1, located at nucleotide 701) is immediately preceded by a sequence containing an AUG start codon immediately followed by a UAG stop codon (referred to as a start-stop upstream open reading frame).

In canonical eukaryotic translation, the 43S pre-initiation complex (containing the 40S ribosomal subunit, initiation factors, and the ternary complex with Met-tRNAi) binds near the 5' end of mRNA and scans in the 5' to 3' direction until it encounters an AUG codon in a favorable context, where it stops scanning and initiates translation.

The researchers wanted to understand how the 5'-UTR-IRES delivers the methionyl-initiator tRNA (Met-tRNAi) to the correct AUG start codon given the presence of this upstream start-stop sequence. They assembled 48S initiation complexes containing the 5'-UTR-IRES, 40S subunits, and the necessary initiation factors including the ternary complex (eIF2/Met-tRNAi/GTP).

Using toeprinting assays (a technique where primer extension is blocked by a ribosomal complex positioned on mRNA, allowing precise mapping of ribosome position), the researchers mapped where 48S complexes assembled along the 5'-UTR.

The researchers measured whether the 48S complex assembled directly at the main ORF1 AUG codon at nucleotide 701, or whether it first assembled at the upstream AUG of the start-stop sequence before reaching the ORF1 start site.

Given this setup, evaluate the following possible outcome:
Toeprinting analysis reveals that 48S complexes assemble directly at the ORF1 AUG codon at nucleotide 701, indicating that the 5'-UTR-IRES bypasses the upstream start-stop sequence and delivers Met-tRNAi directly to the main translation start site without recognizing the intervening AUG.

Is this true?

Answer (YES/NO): NO